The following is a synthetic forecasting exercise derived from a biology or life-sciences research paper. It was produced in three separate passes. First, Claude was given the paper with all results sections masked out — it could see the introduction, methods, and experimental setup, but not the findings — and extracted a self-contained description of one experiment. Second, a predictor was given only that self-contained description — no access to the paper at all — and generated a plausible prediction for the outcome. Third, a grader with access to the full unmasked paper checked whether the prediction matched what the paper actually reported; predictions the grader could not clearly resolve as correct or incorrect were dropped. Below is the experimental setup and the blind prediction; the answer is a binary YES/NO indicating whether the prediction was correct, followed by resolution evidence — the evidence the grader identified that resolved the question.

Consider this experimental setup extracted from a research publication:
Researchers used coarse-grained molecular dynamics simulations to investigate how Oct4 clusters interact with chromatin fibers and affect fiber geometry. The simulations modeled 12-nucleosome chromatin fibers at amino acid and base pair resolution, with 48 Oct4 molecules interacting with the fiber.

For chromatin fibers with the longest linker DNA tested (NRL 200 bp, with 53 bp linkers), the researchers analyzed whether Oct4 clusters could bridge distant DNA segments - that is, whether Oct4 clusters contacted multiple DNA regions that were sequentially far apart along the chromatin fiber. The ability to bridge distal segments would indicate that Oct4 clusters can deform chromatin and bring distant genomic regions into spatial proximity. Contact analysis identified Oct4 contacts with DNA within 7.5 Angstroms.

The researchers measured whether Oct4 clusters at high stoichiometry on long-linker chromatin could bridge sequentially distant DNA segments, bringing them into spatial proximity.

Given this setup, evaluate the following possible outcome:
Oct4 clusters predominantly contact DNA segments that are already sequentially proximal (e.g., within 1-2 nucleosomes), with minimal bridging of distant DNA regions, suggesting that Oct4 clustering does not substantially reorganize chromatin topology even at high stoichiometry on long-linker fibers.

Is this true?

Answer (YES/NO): NO